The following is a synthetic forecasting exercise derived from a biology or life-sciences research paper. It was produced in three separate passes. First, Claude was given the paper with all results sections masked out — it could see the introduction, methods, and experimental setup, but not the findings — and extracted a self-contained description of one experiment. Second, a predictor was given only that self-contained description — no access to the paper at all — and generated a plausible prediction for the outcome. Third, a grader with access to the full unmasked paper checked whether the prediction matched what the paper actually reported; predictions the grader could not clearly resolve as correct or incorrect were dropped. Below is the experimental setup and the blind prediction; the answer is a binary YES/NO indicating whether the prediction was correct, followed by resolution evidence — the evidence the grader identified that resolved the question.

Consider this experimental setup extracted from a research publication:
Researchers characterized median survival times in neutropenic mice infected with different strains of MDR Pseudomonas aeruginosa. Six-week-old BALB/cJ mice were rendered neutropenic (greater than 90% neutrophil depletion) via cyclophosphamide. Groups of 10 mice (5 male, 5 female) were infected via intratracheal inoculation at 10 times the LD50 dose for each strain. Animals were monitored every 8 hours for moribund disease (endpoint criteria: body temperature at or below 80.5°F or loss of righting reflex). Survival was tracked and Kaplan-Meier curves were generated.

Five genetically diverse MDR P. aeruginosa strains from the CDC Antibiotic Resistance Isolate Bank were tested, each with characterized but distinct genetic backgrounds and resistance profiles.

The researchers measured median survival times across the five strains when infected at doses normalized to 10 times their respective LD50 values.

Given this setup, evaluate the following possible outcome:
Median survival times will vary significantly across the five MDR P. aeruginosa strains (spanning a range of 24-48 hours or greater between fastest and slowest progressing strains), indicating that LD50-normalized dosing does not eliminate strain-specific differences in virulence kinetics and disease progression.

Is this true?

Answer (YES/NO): NO